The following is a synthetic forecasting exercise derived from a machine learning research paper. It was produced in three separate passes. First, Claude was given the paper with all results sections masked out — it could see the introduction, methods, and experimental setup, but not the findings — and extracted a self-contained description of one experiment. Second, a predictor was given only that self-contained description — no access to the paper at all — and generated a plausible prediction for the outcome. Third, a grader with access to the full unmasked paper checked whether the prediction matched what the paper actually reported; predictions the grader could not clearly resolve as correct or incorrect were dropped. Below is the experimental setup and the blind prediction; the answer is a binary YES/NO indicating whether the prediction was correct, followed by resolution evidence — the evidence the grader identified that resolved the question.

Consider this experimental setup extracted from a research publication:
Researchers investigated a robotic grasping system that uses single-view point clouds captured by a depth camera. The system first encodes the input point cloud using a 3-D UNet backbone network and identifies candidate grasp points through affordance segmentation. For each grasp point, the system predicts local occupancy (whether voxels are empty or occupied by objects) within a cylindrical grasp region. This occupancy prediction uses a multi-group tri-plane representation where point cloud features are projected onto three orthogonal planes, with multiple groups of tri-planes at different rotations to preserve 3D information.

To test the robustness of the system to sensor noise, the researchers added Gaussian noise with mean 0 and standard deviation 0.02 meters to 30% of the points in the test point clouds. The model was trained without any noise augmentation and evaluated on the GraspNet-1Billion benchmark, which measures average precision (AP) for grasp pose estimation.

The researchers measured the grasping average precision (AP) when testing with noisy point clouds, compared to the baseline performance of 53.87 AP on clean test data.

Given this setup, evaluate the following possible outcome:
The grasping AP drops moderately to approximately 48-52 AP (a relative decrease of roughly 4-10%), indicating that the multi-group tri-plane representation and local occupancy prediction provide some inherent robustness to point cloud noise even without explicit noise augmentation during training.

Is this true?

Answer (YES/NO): YES